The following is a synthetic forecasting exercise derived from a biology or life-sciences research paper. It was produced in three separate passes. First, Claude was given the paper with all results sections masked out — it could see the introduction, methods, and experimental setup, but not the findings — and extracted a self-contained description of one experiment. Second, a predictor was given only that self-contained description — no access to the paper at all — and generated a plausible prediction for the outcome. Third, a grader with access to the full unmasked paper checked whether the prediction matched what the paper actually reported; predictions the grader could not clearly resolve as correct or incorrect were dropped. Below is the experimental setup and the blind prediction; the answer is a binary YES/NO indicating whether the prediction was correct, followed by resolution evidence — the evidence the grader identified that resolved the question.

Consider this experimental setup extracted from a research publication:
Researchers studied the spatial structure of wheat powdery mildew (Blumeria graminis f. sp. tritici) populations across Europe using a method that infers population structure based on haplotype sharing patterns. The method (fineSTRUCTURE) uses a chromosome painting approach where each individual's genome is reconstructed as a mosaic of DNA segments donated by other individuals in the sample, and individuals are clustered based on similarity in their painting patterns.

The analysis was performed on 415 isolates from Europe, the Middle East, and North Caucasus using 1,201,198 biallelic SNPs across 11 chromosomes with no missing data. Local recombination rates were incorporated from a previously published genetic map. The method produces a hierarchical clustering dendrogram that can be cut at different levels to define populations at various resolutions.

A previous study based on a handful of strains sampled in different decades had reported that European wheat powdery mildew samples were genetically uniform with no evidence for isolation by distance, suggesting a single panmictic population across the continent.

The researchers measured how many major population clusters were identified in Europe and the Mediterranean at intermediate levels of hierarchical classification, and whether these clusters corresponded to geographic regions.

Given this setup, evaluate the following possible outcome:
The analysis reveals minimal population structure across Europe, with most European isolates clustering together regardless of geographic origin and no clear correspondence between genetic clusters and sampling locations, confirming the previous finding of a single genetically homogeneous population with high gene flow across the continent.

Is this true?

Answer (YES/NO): NO